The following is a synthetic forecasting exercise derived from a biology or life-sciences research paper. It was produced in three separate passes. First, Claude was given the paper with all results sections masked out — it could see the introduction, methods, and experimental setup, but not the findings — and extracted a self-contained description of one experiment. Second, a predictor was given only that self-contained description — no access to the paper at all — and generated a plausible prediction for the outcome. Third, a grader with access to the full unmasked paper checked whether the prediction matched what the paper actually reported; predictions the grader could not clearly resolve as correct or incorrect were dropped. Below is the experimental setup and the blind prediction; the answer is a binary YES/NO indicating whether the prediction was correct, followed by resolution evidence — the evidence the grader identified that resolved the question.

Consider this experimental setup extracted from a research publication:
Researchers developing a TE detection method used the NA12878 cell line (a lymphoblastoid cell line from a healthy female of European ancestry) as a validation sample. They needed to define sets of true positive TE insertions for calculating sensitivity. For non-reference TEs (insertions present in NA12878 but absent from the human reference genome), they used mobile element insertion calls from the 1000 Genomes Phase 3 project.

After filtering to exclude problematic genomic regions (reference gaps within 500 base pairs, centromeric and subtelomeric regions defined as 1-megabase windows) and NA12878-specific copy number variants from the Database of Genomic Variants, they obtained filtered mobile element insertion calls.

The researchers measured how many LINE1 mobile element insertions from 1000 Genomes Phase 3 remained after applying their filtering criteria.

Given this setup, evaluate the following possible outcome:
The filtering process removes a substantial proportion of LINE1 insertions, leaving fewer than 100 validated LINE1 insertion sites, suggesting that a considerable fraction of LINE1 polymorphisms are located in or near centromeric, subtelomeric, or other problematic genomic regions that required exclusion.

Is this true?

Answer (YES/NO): YES